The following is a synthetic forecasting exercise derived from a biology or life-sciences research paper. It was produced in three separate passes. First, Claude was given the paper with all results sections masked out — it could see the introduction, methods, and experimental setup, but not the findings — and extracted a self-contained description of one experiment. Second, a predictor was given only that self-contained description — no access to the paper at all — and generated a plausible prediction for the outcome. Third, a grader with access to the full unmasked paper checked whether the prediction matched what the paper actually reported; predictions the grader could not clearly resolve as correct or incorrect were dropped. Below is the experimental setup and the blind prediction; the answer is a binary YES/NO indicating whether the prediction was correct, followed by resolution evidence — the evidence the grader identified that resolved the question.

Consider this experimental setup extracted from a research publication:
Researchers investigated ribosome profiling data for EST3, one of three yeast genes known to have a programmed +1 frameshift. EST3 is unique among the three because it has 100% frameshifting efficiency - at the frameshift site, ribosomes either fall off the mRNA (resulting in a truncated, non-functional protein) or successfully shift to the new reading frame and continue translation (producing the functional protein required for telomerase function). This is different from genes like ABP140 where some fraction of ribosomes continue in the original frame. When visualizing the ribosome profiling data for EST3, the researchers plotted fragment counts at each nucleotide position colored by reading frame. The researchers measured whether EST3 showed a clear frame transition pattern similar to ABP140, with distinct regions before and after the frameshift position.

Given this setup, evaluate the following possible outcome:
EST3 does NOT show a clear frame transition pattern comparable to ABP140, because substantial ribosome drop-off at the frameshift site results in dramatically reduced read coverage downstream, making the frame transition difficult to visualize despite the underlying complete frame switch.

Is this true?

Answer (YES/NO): YES